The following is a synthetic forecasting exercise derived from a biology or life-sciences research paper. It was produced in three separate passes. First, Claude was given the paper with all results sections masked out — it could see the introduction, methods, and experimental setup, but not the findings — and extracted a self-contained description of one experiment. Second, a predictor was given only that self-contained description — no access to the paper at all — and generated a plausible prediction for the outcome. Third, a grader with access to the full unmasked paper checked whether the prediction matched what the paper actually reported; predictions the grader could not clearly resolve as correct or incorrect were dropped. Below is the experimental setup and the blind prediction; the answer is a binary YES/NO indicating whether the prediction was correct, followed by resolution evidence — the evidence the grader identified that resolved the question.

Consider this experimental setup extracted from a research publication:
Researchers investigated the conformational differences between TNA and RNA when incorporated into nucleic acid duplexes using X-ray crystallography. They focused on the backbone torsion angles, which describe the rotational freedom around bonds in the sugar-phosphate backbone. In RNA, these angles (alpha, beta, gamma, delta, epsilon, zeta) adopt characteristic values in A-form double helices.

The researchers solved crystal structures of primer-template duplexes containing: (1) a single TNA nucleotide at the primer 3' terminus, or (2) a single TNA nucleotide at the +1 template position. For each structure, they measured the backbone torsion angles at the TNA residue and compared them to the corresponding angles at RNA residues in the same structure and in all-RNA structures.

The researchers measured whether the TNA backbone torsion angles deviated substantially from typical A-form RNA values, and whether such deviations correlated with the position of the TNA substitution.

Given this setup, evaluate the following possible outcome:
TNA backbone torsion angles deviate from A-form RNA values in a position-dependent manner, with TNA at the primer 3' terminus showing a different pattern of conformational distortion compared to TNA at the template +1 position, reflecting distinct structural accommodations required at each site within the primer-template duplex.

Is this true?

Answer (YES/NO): NO